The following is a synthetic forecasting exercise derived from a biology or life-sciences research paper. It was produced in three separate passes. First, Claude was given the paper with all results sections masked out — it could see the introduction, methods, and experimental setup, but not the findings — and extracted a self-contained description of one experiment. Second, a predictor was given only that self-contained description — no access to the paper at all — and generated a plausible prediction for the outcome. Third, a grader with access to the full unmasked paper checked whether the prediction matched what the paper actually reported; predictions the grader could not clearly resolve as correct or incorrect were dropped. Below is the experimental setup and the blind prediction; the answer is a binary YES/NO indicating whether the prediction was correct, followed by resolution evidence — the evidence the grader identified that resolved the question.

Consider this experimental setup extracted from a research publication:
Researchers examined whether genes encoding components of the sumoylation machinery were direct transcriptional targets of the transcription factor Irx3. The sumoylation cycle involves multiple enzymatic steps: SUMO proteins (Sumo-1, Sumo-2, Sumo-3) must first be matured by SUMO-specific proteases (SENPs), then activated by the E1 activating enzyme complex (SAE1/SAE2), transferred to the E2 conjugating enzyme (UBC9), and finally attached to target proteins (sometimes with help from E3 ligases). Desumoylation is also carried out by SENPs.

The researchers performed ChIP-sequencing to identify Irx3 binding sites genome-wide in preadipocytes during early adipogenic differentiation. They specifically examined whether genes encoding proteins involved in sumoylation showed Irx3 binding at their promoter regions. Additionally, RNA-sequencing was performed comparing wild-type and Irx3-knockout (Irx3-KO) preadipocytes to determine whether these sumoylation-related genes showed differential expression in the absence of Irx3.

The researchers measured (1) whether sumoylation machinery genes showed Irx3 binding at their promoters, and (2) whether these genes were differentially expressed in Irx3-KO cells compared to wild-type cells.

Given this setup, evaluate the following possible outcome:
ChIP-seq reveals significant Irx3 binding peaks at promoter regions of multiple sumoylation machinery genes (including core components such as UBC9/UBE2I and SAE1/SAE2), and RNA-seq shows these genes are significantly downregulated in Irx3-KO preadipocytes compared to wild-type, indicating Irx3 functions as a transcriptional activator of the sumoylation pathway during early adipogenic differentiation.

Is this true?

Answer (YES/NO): NO